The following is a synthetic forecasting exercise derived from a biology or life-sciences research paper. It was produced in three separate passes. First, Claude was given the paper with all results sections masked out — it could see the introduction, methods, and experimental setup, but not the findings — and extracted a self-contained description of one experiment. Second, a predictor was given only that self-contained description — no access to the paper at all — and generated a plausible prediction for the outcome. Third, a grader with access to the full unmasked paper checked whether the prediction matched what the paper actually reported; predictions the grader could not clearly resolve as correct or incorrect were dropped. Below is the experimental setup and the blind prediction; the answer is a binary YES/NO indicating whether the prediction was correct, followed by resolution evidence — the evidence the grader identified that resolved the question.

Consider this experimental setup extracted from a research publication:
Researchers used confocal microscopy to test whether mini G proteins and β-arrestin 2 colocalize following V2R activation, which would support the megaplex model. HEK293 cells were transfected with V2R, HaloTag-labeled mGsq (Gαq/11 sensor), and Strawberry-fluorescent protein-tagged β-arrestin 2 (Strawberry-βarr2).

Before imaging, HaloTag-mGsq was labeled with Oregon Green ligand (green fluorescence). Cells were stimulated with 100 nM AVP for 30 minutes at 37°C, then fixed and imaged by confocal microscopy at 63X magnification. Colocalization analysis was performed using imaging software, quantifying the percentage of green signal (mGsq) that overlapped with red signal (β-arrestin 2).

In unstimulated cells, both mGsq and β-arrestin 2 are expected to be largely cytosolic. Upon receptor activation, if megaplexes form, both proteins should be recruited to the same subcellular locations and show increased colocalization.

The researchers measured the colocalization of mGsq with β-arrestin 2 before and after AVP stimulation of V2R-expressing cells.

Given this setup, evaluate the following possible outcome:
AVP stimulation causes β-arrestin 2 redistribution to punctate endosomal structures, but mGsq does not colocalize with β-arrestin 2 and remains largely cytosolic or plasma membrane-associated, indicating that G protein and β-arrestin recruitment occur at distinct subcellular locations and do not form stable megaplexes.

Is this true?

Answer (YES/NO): NO